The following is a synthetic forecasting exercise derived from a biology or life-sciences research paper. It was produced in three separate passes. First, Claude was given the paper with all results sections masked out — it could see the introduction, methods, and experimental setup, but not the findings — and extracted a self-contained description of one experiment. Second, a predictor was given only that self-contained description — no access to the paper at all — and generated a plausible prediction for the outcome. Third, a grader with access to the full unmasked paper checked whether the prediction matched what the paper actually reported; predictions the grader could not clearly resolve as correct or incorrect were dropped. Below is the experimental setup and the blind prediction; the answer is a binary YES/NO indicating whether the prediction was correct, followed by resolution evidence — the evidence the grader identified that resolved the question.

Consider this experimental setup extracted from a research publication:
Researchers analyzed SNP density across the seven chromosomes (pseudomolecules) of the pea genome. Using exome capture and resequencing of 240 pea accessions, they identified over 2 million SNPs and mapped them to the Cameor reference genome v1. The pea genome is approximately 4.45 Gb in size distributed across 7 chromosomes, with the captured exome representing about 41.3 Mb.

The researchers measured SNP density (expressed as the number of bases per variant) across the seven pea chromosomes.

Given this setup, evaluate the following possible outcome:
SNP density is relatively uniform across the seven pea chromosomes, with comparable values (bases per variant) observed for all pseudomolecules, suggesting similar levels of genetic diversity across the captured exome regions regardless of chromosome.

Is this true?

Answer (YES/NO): NO